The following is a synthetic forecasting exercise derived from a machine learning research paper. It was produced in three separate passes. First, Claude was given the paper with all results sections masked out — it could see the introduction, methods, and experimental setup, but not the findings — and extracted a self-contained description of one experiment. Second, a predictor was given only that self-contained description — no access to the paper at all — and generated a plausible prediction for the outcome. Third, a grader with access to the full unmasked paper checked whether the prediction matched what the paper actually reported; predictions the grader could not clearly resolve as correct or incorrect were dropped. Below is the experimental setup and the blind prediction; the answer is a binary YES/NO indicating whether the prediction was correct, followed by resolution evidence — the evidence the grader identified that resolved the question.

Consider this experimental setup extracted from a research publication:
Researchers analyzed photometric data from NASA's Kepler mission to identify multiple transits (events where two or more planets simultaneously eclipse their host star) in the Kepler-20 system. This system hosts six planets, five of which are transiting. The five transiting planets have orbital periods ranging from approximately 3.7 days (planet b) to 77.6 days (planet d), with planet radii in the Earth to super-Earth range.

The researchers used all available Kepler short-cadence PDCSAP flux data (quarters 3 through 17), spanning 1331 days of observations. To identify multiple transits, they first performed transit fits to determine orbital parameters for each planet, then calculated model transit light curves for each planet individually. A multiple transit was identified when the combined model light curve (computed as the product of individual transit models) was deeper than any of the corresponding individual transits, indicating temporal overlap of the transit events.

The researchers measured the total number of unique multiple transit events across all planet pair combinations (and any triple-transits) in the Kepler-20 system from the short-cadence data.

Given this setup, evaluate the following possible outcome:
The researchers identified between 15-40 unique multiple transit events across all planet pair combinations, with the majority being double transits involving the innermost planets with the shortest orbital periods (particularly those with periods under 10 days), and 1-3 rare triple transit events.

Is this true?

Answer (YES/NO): YES